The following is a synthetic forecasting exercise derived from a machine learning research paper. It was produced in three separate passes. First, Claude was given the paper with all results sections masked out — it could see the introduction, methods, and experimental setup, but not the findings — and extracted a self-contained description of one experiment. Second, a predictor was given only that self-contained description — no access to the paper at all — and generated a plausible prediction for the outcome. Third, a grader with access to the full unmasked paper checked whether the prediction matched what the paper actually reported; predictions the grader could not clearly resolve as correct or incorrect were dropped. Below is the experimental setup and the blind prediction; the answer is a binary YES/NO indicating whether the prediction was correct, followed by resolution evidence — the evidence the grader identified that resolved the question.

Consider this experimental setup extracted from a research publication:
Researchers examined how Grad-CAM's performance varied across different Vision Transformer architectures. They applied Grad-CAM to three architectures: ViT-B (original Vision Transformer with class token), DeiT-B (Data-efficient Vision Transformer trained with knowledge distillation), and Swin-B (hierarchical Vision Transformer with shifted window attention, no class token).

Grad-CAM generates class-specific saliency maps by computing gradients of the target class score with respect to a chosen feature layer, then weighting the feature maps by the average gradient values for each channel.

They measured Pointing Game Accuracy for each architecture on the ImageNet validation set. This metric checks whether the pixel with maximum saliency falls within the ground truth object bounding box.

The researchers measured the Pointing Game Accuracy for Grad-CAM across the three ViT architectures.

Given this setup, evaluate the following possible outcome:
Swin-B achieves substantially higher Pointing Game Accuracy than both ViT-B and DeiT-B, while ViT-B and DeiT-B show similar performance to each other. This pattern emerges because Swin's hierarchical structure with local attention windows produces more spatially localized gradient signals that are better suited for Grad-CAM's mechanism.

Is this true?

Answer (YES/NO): NO